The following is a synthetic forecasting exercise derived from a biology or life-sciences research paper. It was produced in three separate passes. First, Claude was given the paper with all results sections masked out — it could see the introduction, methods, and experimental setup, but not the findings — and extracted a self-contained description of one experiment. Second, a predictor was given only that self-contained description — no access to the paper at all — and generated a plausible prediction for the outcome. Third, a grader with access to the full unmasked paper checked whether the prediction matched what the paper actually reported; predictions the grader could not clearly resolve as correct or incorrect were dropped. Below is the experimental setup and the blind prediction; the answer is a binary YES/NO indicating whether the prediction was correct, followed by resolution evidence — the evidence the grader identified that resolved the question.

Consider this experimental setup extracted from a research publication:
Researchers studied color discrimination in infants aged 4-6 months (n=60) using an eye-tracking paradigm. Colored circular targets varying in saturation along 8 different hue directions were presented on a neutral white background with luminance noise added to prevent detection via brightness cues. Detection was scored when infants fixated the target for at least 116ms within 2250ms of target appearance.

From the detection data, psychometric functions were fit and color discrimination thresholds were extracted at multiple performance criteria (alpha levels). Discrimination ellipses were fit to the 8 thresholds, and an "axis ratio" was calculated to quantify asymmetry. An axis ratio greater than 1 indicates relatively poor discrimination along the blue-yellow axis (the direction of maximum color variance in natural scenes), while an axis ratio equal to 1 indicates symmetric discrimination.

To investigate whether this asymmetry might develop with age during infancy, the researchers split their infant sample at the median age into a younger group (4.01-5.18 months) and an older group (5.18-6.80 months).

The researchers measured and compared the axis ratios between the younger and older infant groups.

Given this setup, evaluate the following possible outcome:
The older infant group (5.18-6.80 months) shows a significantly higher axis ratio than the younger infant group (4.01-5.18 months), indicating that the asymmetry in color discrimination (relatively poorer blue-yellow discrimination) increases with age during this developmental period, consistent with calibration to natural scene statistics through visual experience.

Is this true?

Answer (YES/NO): NO